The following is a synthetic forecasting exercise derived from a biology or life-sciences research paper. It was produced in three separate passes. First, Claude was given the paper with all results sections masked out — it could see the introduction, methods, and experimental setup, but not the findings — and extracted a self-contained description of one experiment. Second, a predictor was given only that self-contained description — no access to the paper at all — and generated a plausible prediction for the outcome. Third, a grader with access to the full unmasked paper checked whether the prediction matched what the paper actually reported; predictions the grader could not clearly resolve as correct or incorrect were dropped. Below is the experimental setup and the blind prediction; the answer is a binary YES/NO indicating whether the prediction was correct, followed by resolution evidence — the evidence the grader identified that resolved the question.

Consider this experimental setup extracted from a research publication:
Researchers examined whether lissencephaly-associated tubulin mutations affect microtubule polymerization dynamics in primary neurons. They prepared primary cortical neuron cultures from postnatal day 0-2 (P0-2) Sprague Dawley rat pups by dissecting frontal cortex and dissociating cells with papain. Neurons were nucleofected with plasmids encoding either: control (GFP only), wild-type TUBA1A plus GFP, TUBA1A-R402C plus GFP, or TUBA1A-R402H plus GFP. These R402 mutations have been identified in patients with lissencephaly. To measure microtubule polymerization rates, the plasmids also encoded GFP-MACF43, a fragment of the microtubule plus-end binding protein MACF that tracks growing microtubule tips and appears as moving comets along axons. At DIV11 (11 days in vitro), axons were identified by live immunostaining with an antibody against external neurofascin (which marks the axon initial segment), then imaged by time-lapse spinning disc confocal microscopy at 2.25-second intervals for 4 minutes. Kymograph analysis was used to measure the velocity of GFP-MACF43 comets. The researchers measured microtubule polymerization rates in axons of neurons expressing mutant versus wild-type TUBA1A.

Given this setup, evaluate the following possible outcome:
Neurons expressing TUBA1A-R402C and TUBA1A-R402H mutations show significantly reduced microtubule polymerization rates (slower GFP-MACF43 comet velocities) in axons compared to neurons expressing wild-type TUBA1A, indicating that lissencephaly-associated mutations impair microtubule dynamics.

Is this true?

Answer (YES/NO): NO